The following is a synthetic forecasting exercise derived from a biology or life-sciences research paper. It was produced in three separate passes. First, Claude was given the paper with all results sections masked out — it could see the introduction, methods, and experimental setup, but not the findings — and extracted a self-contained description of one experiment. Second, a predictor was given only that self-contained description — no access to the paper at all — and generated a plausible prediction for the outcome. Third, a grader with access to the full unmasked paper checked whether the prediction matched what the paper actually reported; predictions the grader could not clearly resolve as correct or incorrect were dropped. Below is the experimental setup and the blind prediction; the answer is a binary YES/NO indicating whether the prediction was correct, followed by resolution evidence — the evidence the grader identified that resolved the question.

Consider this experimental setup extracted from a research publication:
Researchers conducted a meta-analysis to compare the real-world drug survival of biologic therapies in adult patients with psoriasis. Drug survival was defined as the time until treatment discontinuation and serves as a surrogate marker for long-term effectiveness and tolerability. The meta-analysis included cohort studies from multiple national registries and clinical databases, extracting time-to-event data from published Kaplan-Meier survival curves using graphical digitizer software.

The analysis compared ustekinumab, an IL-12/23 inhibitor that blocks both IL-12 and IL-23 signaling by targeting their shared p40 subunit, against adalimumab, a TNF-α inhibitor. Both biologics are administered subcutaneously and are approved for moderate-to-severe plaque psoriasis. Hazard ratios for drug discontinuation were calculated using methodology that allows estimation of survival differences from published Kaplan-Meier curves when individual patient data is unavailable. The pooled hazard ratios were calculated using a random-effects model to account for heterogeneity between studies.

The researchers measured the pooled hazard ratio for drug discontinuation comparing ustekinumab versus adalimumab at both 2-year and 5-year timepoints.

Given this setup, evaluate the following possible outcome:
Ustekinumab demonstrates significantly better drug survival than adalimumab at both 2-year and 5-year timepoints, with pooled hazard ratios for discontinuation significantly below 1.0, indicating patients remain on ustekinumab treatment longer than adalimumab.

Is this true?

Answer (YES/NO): NO